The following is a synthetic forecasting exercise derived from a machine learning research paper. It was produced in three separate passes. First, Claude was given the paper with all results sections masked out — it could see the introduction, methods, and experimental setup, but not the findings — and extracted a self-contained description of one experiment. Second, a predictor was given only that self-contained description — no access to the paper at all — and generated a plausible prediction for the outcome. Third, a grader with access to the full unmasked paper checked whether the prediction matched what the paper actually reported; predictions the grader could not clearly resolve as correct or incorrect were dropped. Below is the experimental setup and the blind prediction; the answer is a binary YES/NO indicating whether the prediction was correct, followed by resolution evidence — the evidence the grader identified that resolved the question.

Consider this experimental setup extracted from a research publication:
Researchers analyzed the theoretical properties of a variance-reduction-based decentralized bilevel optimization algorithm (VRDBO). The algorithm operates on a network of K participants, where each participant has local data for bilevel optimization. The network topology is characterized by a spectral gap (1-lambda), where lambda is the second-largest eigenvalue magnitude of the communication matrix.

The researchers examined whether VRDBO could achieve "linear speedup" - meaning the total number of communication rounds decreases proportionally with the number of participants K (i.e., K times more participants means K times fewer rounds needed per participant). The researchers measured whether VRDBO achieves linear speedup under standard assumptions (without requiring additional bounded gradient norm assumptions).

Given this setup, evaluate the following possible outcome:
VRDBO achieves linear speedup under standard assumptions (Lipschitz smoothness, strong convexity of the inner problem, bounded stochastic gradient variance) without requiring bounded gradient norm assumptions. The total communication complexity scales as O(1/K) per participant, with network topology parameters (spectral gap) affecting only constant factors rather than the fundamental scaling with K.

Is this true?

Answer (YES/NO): NO